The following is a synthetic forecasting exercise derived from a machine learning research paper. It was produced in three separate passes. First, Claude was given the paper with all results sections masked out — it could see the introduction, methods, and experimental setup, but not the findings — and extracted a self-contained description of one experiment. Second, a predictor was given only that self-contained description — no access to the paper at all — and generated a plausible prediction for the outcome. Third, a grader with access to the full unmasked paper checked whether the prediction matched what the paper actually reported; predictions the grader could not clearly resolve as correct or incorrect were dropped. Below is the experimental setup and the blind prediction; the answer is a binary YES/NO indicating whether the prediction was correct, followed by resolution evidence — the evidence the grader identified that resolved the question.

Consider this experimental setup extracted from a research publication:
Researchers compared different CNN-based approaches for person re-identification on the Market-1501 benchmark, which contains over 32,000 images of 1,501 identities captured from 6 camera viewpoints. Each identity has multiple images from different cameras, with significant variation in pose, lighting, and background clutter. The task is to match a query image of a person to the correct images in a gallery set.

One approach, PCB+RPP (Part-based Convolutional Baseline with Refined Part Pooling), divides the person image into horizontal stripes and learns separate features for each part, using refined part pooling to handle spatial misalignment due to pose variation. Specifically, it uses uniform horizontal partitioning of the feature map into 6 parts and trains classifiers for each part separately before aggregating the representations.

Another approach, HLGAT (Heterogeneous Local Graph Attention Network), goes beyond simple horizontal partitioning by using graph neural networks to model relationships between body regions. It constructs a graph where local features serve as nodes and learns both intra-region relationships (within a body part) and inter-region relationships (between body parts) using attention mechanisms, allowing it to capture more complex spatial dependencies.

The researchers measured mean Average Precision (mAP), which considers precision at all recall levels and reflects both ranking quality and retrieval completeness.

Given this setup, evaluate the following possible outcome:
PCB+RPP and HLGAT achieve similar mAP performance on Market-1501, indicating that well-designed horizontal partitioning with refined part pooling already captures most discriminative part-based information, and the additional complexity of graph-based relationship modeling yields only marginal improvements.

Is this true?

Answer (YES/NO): NO